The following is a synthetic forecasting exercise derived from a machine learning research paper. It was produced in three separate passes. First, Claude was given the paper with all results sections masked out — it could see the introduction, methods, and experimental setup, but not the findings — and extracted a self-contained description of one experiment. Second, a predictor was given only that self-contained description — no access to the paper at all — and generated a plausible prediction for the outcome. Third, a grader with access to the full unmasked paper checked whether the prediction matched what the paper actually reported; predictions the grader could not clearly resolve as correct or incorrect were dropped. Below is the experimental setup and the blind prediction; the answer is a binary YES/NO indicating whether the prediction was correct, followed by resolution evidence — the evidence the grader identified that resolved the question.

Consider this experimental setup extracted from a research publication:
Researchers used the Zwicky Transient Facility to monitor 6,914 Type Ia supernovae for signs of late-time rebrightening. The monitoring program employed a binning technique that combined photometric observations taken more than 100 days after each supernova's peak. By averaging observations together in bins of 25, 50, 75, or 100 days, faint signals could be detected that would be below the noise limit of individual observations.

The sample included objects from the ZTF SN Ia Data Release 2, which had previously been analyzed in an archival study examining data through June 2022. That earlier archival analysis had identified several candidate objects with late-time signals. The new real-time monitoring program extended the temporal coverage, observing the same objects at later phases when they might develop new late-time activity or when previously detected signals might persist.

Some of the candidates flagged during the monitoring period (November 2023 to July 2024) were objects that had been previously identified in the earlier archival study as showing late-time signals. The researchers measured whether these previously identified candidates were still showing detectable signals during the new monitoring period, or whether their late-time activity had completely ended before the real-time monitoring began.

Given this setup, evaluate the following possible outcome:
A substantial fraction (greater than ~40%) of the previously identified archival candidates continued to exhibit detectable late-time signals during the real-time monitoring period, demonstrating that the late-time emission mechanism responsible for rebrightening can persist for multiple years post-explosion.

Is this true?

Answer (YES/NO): YES